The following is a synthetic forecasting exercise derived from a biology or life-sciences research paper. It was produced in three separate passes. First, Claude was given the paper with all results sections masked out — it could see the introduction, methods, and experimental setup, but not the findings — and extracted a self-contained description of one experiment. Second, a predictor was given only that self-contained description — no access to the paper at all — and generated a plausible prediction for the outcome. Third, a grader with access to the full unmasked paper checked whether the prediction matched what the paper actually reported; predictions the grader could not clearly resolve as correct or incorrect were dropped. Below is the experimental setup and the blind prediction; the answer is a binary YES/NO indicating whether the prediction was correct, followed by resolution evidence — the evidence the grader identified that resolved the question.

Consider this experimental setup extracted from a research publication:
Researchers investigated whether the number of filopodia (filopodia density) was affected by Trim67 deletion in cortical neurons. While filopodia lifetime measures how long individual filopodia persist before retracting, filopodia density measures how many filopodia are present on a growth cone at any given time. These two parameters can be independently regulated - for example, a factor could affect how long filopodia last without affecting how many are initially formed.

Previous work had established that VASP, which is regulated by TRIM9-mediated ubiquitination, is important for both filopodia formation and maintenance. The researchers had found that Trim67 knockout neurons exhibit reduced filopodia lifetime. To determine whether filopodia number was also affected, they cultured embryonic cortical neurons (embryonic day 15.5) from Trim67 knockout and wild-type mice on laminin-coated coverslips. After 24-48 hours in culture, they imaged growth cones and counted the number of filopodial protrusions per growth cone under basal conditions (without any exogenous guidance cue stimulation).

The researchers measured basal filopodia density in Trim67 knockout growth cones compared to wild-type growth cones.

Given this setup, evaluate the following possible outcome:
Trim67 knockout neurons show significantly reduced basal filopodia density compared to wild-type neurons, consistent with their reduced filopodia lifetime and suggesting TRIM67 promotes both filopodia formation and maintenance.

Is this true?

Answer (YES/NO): NO